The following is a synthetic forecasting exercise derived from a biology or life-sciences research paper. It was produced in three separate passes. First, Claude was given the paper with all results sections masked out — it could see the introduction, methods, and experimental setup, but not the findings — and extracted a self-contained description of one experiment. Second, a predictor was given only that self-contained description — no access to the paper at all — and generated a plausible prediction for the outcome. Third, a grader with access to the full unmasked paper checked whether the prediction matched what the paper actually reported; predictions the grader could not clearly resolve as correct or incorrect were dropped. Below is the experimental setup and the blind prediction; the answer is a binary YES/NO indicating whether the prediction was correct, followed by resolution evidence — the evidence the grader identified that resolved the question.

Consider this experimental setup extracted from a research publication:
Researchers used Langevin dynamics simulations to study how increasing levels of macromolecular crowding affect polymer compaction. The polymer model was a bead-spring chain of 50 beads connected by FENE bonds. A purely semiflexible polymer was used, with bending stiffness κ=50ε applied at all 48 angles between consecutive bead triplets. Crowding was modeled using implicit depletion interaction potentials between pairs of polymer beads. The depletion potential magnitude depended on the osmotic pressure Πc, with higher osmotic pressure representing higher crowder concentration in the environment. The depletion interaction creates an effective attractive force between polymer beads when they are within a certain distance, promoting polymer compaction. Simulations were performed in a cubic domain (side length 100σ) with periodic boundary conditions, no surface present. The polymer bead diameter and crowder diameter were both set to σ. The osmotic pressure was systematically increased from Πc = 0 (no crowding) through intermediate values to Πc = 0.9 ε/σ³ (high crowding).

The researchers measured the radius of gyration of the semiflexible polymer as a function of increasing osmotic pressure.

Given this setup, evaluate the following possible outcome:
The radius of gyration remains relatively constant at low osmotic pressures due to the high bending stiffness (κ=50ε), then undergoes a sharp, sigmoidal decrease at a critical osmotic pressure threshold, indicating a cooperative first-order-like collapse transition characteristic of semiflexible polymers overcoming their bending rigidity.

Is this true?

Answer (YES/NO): NO